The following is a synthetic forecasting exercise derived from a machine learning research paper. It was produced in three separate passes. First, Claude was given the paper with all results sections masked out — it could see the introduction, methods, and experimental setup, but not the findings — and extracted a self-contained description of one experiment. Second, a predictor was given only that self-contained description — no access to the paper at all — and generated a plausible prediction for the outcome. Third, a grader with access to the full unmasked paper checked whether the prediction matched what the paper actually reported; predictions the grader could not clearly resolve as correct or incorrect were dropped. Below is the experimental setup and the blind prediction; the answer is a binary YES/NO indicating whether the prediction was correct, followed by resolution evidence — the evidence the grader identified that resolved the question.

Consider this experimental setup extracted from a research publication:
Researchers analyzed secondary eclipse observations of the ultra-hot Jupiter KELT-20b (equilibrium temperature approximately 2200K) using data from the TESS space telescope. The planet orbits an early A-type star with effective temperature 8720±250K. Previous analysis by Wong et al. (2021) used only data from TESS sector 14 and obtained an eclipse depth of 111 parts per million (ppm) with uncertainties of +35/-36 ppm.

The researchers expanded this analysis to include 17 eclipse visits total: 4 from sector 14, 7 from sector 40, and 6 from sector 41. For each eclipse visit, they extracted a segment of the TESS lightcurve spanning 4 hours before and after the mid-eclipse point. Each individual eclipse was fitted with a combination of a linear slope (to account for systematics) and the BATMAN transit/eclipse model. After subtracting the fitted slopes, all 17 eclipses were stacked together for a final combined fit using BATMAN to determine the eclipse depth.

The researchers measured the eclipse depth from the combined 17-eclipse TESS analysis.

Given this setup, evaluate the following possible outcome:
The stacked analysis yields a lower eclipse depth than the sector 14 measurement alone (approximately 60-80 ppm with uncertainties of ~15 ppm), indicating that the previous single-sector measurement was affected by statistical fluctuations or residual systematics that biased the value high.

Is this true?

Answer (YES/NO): NO